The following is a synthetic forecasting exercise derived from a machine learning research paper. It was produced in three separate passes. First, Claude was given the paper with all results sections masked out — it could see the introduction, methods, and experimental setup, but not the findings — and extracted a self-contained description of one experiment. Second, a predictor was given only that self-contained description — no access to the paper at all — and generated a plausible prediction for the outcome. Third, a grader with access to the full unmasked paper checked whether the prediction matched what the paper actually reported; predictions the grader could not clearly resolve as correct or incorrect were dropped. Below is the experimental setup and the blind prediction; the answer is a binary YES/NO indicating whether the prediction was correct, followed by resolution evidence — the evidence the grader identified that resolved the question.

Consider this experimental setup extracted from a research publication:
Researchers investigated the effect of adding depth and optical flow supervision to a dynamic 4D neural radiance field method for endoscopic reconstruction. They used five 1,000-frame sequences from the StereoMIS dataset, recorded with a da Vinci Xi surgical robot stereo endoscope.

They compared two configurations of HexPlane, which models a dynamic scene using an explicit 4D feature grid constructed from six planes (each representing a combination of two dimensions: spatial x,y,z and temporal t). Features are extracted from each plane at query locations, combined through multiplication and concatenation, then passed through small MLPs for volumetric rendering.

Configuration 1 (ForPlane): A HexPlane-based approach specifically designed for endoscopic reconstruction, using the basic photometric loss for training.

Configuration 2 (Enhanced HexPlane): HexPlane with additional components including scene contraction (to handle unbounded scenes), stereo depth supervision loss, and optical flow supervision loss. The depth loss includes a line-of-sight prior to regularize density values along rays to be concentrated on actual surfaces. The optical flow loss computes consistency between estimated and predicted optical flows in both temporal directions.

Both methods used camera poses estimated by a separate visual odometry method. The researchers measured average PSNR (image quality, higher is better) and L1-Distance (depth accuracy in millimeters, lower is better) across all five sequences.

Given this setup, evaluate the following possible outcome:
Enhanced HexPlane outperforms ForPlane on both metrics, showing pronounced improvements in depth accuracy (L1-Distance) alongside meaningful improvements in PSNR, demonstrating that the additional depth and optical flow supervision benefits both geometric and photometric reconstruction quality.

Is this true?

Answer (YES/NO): NO